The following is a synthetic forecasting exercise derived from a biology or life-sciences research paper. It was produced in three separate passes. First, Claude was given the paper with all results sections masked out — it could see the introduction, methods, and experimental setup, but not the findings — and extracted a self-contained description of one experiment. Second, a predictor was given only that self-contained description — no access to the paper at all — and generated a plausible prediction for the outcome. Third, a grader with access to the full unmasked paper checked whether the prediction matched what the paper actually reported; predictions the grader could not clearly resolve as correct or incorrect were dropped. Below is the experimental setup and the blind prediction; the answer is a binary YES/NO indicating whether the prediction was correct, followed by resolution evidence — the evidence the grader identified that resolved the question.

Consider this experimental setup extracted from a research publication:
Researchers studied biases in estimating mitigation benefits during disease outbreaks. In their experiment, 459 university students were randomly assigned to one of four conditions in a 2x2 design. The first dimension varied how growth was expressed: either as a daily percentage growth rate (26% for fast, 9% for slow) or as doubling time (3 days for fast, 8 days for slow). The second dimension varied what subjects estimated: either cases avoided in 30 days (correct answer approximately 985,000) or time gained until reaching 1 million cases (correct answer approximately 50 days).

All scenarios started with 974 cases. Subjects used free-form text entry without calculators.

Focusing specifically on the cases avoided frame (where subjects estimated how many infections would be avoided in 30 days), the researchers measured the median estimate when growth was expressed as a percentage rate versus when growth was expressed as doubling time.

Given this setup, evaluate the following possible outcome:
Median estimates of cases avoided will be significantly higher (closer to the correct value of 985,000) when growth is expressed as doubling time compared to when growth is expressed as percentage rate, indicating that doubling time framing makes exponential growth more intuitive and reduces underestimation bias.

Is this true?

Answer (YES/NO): YES